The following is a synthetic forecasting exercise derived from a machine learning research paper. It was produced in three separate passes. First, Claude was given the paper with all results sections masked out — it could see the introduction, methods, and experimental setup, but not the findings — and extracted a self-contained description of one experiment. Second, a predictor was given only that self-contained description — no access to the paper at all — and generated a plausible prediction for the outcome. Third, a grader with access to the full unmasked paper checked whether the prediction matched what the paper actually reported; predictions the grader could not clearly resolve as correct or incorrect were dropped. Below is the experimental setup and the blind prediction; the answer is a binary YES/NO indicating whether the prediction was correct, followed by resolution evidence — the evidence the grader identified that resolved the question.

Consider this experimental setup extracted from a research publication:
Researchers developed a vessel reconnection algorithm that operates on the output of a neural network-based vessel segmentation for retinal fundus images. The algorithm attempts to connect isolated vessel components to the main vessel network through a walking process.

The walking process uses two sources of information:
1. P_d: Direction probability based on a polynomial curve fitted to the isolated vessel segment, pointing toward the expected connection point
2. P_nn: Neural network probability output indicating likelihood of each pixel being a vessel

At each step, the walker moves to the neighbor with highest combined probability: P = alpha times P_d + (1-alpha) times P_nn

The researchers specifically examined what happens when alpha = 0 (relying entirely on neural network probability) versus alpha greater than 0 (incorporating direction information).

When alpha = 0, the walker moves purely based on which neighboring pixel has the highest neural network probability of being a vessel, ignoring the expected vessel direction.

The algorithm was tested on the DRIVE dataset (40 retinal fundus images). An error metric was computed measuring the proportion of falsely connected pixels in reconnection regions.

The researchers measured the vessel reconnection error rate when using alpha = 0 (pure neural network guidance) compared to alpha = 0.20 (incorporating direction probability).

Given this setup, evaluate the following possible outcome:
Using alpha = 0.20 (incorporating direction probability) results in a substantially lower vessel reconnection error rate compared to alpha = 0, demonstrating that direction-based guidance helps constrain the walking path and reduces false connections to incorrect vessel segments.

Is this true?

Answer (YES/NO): NO